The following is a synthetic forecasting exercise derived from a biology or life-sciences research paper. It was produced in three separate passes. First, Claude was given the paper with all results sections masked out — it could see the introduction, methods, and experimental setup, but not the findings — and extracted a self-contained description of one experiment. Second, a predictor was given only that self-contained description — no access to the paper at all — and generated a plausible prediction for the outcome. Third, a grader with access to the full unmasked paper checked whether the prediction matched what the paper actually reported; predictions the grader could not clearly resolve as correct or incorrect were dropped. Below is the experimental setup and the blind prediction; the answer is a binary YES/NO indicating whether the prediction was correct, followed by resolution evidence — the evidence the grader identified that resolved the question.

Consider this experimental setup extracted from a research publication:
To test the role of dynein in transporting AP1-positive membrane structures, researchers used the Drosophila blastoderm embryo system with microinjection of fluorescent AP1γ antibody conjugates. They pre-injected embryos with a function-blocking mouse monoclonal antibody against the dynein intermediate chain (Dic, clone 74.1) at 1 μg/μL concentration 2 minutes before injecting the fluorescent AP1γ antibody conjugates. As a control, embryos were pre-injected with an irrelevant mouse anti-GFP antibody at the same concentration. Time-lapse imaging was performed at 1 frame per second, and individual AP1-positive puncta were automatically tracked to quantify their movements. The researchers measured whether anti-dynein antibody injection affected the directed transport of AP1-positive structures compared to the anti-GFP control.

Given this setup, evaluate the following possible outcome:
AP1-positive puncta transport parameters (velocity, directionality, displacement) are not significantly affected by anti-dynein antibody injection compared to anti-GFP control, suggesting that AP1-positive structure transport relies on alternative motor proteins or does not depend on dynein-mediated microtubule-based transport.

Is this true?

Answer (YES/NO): NO